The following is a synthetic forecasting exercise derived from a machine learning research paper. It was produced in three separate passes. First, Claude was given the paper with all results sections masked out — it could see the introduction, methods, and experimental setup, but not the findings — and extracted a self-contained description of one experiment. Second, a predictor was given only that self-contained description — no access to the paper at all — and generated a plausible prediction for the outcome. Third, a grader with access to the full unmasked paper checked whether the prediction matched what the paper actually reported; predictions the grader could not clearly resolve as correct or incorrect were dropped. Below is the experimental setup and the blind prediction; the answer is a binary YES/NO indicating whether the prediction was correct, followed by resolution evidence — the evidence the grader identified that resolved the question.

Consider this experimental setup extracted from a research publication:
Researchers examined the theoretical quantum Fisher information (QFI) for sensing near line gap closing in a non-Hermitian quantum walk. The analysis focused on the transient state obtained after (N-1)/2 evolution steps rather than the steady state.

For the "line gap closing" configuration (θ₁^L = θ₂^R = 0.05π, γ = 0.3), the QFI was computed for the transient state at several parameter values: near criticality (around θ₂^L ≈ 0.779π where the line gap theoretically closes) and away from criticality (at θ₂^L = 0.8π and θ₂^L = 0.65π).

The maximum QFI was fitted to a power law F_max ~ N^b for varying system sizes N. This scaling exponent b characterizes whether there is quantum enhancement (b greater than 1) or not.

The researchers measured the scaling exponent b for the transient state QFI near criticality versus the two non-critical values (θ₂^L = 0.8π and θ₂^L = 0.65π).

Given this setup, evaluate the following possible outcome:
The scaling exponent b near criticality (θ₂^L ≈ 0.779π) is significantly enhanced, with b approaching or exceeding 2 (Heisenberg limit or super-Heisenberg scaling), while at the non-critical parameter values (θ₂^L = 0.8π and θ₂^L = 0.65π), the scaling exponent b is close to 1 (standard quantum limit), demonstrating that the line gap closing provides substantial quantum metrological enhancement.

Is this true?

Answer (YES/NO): NO